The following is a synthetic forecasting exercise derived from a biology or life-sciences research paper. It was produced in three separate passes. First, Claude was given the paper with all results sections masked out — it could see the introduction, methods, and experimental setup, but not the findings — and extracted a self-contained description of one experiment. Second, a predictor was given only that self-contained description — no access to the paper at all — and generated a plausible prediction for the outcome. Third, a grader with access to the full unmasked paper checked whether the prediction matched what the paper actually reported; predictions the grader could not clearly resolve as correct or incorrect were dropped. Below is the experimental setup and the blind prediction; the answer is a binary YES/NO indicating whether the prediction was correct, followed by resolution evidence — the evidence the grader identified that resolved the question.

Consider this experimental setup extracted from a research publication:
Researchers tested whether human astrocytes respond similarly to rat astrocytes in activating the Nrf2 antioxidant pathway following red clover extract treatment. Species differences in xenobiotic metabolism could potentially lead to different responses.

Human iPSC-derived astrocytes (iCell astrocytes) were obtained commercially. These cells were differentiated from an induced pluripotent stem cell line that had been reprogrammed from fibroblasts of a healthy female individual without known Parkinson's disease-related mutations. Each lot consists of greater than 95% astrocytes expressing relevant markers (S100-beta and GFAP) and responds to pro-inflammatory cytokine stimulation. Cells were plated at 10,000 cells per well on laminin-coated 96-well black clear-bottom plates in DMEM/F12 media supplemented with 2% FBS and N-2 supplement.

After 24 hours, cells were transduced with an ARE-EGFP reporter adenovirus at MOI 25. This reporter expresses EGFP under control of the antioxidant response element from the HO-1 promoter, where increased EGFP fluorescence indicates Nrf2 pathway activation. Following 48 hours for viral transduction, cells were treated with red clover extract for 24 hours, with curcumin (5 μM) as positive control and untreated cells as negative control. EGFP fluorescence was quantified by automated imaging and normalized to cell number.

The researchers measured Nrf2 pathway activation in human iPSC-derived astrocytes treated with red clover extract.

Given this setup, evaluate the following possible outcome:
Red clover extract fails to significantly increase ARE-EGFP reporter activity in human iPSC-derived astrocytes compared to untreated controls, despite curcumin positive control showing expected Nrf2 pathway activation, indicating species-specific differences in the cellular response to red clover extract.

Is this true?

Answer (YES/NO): YES